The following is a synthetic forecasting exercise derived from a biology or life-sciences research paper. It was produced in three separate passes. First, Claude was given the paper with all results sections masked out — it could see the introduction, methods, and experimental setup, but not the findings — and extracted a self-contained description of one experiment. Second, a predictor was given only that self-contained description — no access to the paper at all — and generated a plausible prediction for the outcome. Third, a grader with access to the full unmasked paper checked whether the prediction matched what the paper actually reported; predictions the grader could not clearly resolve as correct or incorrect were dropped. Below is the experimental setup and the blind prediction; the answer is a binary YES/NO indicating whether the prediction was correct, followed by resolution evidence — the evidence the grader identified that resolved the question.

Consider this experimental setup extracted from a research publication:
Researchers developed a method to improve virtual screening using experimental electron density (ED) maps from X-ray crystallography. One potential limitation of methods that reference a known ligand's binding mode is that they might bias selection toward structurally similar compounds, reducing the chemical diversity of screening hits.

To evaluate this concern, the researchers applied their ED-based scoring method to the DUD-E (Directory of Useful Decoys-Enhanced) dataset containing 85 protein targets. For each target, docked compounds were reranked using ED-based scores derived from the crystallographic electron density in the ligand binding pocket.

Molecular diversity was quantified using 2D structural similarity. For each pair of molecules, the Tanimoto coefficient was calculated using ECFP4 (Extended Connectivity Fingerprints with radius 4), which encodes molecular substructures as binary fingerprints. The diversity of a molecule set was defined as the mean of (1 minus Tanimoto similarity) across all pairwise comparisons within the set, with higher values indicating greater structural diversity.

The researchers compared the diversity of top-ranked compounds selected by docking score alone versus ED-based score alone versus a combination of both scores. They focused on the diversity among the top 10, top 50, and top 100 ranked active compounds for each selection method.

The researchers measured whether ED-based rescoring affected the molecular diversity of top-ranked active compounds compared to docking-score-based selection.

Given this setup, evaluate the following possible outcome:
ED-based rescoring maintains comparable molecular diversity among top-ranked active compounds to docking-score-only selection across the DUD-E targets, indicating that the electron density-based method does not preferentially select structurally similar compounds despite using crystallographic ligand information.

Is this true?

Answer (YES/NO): YES